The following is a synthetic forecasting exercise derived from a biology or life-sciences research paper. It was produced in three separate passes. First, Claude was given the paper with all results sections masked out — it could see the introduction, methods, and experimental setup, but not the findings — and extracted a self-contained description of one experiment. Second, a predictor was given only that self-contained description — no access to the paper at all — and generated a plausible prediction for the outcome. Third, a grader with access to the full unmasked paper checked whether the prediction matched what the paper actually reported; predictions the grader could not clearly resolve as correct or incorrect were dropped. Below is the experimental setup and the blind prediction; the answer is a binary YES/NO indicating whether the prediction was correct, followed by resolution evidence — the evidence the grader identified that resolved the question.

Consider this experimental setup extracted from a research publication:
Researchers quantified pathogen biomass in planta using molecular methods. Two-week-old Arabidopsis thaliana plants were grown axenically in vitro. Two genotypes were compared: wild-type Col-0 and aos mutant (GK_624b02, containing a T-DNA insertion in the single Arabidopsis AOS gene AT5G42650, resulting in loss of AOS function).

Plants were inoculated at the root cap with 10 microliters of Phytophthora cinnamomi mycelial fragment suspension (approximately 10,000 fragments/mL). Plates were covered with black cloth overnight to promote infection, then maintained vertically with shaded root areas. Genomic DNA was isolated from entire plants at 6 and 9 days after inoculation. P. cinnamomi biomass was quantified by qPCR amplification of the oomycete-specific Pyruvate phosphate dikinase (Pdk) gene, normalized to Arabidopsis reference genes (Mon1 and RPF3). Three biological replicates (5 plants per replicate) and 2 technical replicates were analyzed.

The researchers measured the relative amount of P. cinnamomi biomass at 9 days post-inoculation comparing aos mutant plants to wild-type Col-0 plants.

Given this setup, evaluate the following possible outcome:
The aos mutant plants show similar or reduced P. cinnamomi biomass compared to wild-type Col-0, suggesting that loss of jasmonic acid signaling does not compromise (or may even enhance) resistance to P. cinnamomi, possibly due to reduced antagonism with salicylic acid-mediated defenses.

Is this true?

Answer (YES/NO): YES